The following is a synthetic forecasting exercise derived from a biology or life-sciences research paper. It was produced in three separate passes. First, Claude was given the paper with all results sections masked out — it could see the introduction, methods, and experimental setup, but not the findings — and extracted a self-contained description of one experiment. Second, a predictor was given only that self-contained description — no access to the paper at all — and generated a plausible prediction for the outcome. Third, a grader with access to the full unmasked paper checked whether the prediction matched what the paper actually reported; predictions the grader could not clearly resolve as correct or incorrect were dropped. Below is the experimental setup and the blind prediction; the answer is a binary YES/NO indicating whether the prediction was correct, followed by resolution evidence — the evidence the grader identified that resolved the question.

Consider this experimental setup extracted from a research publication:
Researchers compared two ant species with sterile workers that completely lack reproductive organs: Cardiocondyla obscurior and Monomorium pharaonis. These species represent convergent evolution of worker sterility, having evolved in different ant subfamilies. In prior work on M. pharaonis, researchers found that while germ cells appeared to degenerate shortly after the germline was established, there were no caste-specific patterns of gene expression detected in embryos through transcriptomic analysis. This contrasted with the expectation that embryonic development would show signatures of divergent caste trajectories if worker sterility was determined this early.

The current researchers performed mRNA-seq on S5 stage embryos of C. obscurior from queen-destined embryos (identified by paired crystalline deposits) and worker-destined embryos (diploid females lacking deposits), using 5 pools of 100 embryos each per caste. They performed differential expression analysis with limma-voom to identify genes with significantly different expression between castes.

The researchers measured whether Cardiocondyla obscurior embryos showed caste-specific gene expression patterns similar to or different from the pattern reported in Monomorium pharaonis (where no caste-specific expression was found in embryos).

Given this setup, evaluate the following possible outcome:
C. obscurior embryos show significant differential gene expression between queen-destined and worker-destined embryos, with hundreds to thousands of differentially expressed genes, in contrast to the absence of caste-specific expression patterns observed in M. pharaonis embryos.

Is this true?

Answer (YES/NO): YES